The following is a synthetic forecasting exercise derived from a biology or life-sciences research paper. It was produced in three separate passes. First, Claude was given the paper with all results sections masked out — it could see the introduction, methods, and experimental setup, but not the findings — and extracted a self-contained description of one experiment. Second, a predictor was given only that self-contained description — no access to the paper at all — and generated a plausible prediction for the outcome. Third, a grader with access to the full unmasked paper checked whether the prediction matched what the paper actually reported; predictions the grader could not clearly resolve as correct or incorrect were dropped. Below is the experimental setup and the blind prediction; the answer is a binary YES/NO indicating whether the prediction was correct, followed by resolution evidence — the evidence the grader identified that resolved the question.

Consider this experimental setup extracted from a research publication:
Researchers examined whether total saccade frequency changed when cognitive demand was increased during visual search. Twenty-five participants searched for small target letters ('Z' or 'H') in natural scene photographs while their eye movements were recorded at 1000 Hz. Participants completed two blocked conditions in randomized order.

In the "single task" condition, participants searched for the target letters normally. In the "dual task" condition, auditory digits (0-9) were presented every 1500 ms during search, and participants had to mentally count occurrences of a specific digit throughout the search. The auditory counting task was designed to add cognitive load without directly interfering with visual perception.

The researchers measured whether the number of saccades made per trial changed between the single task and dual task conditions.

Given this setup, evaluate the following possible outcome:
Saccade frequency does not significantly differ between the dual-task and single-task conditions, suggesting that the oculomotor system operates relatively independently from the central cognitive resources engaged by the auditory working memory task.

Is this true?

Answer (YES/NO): NO